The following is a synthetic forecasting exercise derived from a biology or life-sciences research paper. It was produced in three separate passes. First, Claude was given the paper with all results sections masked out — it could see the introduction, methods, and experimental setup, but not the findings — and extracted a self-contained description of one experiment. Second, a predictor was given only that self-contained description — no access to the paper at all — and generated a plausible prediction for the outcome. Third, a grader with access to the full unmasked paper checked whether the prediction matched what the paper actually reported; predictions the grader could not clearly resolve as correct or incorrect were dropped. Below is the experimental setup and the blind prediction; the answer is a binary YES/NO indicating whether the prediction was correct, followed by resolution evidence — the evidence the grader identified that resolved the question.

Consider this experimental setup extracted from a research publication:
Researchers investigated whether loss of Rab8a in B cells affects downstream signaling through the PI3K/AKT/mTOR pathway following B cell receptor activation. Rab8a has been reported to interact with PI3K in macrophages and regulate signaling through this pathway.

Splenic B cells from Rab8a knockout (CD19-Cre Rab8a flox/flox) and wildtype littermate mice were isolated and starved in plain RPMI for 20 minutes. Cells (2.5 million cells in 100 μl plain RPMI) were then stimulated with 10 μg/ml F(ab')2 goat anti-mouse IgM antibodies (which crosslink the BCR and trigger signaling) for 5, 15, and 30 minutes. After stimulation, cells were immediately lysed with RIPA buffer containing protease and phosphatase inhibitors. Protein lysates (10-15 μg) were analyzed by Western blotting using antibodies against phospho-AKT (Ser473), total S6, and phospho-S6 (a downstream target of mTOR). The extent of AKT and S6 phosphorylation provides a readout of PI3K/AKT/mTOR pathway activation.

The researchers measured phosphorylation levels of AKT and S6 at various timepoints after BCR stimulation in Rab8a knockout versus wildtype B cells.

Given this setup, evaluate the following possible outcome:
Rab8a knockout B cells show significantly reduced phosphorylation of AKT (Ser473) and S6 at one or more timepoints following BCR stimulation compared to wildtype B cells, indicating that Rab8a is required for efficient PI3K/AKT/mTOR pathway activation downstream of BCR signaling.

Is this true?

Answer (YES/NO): NO